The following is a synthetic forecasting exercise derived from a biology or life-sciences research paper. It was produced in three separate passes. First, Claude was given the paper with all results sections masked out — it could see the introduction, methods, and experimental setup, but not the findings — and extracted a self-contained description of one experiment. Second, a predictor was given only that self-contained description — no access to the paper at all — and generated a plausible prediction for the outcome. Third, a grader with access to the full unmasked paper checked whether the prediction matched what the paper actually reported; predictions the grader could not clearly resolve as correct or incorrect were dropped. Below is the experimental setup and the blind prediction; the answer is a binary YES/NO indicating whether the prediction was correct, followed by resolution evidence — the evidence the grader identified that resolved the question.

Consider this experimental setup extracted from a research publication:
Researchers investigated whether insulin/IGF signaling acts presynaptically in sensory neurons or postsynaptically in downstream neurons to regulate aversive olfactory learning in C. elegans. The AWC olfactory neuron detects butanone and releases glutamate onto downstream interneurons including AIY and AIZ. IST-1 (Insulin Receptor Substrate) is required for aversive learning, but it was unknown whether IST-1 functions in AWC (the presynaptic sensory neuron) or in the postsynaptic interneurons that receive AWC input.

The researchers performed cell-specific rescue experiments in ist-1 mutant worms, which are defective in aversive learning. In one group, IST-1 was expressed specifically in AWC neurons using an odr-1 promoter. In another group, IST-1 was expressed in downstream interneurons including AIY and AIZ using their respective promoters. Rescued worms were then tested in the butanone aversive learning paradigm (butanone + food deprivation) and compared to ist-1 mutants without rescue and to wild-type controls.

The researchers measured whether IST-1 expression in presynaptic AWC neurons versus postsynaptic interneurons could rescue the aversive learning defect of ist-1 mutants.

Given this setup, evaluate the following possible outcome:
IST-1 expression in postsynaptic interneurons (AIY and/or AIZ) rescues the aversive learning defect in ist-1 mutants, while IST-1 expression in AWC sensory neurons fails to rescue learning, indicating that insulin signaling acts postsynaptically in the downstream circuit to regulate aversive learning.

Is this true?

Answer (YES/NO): NO